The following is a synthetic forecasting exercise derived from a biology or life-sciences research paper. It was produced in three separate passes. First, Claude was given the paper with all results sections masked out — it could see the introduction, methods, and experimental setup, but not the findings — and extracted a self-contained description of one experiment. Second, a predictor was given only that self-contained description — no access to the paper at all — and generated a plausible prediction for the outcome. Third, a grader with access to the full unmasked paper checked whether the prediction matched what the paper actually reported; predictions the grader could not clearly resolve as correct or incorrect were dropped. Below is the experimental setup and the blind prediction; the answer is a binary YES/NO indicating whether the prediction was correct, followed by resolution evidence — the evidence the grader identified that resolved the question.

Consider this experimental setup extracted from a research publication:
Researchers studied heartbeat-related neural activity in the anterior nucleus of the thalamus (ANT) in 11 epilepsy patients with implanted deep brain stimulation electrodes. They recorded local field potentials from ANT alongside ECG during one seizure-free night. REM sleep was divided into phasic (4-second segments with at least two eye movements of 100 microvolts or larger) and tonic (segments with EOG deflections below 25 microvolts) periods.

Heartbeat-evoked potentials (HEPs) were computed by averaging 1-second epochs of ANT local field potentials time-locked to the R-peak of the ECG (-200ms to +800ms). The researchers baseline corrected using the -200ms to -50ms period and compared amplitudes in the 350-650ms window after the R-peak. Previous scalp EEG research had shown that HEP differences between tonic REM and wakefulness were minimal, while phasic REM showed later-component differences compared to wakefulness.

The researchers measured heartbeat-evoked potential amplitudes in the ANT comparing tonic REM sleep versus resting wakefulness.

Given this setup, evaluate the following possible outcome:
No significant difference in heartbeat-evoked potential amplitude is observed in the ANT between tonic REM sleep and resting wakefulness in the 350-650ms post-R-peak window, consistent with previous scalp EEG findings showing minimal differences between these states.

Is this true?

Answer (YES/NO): YES